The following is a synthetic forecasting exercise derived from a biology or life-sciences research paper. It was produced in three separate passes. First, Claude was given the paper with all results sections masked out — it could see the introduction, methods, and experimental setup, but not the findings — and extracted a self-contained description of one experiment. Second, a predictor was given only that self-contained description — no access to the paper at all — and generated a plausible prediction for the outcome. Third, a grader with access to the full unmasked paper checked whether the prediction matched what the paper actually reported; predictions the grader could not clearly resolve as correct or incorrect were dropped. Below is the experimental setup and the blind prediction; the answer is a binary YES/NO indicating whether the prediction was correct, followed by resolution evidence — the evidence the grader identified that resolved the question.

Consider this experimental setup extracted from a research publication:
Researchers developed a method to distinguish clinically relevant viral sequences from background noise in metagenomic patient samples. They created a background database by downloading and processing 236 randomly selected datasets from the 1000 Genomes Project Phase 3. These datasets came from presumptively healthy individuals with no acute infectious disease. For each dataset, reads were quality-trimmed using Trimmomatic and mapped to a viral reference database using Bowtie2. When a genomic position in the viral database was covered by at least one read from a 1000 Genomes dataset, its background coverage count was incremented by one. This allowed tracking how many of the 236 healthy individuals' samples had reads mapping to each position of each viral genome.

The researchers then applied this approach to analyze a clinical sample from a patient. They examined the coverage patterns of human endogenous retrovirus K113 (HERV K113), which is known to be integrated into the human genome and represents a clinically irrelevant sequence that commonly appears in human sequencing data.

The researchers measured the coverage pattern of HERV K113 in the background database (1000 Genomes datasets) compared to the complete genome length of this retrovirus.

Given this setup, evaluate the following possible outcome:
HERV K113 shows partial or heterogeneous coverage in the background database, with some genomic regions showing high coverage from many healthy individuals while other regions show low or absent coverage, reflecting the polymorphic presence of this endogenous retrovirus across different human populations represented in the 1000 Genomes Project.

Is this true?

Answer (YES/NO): NO